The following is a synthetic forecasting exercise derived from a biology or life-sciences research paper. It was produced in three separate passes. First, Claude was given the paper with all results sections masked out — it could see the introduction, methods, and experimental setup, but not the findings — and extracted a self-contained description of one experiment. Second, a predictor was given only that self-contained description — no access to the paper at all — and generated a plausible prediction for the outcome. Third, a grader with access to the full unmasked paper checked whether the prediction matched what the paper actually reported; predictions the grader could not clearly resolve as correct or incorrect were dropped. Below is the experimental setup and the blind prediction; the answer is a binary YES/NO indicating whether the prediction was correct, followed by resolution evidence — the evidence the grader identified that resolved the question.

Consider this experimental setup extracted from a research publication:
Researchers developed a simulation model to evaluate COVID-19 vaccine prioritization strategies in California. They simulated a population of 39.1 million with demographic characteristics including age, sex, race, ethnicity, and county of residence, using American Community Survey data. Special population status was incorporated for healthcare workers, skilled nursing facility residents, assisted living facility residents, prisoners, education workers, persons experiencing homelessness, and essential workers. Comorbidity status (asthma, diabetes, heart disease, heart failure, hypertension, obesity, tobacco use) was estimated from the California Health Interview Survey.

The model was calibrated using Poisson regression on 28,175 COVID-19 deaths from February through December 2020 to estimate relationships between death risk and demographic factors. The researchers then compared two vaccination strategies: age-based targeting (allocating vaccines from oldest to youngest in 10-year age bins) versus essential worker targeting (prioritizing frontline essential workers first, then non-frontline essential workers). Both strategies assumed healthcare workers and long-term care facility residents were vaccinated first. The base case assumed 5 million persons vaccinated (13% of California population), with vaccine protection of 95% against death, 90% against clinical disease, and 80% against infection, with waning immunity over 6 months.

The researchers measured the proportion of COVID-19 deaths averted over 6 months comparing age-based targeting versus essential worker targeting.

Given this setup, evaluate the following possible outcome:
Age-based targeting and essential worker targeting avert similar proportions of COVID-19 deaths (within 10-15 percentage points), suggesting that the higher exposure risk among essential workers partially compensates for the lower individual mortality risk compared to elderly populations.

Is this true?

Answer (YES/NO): NO